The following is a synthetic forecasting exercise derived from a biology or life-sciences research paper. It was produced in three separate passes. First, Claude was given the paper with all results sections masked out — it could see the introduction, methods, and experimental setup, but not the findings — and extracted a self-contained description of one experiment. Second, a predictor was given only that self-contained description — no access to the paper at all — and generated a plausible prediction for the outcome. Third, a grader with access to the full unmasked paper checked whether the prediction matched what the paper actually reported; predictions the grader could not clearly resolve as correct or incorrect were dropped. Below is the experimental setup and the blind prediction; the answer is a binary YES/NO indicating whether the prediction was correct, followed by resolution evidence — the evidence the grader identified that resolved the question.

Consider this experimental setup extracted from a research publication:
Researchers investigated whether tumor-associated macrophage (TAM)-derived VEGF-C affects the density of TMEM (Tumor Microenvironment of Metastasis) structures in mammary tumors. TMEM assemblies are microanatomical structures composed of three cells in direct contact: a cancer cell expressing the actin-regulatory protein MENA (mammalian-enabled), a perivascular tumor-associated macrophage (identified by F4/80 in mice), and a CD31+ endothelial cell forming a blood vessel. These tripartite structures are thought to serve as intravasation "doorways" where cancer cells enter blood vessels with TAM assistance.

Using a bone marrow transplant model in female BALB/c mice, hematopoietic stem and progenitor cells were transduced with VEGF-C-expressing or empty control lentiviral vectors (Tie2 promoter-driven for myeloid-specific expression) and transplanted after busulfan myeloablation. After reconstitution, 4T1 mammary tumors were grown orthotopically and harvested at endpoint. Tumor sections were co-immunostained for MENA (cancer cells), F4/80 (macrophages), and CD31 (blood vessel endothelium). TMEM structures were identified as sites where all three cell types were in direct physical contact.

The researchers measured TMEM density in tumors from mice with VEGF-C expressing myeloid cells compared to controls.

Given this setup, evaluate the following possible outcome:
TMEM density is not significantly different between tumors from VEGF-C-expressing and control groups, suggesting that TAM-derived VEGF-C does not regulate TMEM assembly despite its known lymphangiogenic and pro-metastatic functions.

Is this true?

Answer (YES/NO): NO